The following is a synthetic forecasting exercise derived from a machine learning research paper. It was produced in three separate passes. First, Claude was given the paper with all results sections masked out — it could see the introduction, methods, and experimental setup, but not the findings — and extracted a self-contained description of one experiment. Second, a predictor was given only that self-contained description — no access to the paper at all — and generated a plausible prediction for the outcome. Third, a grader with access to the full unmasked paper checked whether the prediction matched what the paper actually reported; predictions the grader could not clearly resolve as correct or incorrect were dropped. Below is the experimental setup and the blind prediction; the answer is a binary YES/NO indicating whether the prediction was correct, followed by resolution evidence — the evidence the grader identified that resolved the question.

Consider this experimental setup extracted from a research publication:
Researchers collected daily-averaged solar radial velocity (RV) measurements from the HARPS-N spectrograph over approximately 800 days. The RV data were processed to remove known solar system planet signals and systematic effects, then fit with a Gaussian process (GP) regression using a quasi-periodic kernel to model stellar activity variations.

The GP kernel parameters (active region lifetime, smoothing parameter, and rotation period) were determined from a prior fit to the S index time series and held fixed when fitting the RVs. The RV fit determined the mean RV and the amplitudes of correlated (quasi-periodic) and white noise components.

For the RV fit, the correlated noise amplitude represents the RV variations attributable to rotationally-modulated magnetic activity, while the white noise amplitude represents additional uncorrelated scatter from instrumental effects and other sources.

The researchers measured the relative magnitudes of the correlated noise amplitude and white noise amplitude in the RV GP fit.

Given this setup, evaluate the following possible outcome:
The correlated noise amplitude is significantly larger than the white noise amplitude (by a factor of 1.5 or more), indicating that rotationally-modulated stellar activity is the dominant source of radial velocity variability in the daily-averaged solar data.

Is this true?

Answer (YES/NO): NO